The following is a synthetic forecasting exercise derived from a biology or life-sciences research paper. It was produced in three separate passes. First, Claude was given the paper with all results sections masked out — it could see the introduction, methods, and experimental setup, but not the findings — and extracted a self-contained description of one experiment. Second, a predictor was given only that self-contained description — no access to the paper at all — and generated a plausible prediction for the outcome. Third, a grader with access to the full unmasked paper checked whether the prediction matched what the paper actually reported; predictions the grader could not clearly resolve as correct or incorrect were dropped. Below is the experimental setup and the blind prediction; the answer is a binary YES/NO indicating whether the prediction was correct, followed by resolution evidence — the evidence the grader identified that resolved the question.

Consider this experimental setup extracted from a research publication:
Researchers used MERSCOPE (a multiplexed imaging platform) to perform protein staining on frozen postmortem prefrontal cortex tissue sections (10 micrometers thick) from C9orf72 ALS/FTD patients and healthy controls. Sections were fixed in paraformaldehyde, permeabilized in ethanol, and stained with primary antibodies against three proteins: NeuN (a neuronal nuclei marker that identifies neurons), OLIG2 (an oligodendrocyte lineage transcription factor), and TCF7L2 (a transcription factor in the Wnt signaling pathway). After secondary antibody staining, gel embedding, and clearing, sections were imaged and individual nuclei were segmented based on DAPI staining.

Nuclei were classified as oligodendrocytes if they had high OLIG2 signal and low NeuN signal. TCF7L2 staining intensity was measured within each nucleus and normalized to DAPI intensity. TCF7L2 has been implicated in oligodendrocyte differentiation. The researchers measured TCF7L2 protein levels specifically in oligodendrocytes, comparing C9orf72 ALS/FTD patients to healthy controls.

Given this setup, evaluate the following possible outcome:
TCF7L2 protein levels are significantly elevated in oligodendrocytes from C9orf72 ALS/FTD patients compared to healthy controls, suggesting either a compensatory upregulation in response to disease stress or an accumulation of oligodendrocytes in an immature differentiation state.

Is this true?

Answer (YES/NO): YES